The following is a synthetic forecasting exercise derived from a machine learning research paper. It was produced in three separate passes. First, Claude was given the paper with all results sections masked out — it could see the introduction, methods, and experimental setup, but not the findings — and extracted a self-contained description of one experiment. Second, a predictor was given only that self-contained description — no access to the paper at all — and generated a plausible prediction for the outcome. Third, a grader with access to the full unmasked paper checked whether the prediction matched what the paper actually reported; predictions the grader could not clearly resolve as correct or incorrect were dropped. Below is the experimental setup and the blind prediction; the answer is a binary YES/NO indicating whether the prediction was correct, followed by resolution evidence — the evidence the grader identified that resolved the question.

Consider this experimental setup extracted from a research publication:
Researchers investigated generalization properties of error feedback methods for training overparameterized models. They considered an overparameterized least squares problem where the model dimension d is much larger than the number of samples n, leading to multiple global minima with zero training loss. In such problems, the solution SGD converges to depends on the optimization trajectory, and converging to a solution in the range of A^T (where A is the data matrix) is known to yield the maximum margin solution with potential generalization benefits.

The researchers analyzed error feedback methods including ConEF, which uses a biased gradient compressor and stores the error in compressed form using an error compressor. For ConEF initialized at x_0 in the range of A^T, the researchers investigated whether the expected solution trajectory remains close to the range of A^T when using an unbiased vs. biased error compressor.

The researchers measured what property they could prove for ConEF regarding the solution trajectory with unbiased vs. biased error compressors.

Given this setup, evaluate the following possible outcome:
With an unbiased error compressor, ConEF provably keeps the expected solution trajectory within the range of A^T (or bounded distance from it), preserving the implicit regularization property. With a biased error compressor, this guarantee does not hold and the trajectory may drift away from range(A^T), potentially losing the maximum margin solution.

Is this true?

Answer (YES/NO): YES